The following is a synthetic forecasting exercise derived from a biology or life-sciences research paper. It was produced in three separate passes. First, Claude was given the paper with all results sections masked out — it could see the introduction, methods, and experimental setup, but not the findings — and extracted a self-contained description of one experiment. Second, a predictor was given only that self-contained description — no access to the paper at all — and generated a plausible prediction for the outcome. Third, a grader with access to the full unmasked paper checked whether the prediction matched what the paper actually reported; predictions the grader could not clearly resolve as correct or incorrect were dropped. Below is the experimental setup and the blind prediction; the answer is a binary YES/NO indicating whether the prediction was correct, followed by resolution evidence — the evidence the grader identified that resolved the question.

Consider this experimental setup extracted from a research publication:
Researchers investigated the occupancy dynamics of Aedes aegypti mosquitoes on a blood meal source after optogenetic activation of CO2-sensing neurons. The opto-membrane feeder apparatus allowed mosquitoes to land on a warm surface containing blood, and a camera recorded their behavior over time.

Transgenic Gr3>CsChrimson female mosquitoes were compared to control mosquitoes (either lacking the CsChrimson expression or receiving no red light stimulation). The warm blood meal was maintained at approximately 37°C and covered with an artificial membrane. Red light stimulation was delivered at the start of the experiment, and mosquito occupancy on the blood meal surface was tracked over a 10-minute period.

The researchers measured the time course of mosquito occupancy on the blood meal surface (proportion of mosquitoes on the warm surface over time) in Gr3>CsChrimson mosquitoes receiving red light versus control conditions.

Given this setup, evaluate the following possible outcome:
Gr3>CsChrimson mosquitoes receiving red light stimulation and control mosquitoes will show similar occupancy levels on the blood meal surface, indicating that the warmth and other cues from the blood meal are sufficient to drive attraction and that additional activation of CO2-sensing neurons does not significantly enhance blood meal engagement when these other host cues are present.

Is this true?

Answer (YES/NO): NO